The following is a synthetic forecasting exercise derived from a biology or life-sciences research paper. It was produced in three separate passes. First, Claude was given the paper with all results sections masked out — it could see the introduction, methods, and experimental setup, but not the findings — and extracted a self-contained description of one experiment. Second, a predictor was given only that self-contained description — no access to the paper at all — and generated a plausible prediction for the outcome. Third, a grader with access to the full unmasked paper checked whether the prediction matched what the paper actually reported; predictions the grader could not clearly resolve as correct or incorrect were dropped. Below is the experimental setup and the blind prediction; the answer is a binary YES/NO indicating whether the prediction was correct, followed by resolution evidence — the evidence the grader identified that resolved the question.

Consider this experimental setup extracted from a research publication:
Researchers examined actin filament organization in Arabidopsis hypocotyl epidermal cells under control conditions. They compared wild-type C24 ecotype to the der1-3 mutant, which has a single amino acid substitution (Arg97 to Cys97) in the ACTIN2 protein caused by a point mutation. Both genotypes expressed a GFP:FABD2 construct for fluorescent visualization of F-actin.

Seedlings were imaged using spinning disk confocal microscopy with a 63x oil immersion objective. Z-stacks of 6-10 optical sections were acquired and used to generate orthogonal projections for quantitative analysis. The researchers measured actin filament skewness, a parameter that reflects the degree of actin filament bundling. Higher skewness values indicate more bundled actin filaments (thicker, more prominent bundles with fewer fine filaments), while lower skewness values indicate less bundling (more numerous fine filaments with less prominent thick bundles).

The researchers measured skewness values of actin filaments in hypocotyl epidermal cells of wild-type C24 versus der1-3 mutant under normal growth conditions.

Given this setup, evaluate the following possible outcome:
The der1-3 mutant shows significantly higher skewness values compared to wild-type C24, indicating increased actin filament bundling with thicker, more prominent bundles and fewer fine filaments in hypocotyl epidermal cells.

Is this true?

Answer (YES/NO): NO